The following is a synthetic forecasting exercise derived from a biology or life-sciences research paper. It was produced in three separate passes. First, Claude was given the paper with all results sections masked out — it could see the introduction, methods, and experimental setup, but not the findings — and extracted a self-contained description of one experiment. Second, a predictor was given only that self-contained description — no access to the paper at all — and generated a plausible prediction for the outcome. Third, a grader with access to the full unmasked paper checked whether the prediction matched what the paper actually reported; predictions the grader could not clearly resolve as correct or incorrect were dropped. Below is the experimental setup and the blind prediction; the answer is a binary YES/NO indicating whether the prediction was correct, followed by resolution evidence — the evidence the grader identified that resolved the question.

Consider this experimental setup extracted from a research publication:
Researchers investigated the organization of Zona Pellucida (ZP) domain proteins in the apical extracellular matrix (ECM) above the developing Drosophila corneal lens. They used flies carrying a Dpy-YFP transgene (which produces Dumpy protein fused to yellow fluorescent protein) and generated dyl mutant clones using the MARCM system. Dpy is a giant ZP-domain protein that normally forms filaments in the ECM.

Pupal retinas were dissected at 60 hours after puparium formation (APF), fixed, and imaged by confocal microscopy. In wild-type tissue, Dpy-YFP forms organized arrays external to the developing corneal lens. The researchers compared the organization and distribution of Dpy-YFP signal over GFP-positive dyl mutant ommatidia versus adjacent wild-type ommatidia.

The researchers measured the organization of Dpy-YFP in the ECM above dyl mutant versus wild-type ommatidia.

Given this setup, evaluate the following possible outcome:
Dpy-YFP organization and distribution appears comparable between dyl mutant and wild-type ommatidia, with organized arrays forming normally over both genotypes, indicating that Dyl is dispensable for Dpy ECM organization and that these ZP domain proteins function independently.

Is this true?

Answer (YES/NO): NO